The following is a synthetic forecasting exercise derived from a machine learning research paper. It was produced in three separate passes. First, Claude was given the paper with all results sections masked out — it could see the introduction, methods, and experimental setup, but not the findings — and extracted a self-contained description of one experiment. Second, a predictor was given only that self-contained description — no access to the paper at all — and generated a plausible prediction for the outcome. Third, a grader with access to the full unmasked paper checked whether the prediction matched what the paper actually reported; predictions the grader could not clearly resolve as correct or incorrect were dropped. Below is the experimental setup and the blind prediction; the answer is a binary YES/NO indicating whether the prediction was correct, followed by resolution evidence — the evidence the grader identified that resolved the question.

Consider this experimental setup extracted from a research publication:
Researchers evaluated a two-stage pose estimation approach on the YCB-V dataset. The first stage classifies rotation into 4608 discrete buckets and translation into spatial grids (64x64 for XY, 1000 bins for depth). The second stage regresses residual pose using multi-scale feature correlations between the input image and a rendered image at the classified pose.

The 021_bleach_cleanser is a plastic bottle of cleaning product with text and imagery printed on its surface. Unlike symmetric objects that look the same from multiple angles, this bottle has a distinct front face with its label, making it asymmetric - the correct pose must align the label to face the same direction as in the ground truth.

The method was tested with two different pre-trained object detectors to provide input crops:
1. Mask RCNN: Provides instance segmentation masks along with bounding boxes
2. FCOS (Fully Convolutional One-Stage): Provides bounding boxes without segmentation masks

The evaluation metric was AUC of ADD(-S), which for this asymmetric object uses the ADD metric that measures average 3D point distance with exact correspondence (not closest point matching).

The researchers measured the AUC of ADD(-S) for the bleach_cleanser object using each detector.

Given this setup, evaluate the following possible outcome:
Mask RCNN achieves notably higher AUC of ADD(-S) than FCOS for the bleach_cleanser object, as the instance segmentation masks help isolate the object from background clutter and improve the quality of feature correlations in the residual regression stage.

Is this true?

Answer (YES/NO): NO